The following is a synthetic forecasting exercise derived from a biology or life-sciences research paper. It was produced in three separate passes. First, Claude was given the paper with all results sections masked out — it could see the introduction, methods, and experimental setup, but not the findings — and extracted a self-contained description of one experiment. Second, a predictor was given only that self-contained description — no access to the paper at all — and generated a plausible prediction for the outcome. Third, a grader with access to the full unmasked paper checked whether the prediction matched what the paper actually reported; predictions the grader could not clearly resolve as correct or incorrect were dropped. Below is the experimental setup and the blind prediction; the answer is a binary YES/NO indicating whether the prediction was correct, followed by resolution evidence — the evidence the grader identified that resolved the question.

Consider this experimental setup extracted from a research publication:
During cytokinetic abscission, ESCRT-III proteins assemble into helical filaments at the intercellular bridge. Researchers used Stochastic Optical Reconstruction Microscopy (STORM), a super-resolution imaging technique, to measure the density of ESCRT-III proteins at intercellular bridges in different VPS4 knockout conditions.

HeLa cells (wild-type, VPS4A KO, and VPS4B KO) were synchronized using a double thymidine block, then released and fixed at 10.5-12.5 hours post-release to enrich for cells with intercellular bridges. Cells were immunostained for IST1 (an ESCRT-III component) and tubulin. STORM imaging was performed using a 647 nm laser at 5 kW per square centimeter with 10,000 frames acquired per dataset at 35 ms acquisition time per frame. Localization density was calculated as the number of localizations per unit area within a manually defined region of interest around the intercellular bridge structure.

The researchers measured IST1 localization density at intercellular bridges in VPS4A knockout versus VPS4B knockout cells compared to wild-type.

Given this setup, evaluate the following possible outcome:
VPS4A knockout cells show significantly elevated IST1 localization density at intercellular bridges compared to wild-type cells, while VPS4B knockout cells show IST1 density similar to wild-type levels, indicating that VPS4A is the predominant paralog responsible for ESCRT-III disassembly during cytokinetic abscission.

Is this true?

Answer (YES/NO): NO